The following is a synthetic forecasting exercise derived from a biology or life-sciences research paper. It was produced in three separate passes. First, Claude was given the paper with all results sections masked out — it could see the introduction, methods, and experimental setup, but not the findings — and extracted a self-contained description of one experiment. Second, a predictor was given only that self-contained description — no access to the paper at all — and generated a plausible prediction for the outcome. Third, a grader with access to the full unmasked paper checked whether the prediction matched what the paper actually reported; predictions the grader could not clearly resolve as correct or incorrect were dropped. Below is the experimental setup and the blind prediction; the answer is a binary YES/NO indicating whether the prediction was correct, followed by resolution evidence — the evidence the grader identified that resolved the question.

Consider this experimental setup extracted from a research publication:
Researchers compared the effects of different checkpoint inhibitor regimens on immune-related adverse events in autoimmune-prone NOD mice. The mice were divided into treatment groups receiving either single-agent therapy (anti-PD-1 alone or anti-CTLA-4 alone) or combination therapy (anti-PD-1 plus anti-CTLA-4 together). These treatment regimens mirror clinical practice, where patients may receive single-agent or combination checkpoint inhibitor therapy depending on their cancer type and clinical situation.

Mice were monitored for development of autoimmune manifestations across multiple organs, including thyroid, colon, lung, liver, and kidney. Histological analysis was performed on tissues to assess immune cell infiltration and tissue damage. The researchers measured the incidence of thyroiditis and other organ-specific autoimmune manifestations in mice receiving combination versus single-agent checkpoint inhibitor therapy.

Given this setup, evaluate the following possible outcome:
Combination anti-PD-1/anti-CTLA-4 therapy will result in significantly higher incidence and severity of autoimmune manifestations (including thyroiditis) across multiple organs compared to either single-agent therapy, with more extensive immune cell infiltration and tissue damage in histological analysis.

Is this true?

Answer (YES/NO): YES